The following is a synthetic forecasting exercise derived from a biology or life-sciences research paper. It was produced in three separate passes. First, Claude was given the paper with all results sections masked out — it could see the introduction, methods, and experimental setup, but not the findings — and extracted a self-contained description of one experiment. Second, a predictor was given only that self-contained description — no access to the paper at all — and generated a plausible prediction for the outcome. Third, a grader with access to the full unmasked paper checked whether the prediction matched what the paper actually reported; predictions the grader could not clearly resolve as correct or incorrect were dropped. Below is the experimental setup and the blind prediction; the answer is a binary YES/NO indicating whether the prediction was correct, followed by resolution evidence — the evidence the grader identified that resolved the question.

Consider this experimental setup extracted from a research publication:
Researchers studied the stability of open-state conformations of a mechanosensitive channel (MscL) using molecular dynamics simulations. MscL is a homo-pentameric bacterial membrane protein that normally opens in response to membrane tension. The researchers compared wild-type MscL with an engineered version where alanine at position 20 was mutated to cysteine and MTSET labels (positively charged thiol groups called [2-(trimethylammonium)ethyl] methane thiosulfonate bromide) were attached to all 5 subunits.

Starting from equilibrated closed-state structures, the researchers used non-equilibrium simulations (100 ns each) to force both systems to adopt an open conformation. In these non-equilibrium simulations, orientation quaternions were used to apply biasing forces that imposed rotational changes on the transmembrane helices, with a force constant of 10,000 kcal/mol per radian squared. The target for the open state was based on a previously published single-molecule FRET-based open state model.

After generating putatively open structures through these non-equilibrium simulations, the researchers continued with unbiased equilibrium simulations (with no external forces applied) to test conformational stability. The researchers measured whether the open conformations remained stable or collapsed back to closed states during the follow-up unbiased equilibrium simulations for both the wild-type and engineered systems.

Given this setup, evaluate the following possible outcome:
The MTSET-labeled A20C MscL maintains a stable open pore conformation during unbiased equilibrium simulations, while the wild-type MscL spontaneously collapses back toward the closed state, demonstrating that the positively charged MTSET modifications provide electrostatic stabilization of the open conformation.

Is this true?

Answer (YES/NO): NO